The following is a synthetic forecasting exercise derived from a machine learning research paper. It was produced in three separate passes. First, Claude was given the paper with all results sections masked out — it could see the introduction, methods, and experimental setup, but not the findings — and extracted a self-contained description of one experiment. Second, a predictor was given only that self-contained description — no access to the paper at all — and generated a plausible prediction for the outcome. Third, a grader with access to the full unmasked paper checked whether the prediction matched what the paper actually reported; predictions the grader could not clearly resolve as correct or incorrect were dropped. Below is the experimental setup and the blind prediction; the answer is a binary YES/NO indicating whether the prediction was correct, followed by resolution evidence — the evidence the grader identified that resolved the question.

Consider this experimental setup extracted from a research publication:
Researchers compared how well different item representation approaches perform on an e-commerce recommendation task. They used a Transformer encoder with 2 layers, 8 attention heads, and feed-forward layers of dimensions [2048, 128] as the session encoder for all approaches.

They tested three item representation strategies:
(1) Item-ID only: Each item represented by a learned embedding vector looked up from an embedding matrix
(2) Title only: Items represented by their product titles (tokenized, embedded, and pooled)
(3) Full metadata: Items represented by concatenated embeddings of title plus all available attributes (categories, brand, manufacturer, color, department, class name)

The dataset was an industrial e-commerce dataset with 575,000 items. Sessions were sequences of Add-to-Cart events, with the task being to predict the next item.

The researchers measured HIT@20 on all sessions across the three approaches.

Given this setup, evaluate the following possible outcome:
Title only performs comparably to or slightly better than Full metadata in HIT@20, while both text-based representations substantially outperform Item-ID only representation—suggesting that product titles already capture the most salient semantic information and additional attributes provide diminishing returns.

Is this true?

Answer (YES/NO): NO